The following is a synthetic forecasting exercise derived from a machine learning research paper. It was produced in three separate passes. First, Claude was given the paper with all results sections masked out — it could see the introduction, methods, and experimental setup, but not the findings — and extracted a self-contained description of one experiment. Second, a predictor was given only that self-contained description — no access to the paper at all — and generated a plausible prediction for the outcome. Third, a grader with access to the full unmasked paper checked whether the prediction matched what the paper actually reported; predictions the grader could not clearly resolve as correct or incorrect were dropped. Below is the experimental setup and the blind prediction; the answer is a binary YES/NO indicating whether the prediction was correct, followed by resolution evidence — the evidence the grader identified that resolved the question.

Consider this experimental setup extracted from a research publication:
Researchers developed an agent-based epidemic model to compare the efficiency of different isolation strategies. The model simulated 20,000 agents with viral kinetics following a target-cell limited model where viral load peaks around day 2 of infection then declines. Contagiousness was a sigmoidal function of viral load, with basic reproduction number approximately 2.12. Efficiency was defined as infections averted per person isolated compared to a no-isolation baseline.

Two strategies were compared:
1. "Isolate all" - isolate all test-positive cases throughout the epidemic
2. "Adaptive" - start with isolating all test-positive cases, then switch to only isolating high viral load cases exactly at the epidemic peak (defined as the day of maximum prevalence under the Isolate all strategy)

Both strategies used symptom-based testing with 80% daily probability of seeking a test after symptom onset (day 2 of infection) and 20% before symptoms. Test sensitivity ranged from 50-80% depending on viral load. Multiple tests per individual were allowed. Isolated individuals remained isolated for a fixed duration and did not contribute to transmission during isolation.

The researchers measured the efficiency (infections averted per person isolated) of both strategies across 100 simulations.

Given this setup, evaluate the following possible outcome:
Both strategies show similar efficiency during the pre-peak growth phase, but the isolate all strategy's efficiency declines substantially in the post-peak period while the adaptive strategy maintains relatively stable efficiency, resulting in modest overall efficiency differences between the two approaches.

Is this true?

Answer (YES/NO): NO